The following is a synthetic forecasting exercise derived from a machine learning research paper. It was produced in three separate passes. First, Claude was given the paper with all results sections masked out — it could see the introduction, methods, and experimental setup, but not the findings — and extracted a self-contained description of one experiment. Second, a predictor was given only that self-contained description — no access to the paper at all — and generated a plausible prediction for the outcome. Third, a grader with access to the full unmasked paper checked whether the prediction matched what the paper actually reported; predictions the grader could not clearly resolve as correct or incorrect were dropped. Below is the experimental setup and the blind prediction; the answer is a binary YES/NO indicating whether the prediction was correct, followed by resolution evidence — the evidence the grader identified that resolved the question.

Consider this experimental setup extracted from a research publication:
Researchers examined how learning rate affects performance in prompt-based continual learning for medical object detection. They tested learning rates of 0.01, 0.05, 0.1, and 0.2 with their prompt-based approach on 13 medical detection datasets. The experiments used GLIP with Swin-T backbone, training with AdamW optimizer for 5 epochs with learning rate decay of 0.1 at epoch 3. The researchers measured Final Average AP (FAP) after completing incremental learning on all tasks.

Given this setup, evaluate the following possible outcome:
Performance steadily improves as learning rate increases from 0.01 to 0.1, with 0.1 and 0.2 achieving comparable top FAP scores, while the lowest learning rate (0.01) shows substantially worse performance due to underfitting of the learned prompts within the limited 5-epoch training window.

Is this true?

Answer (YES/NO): NO